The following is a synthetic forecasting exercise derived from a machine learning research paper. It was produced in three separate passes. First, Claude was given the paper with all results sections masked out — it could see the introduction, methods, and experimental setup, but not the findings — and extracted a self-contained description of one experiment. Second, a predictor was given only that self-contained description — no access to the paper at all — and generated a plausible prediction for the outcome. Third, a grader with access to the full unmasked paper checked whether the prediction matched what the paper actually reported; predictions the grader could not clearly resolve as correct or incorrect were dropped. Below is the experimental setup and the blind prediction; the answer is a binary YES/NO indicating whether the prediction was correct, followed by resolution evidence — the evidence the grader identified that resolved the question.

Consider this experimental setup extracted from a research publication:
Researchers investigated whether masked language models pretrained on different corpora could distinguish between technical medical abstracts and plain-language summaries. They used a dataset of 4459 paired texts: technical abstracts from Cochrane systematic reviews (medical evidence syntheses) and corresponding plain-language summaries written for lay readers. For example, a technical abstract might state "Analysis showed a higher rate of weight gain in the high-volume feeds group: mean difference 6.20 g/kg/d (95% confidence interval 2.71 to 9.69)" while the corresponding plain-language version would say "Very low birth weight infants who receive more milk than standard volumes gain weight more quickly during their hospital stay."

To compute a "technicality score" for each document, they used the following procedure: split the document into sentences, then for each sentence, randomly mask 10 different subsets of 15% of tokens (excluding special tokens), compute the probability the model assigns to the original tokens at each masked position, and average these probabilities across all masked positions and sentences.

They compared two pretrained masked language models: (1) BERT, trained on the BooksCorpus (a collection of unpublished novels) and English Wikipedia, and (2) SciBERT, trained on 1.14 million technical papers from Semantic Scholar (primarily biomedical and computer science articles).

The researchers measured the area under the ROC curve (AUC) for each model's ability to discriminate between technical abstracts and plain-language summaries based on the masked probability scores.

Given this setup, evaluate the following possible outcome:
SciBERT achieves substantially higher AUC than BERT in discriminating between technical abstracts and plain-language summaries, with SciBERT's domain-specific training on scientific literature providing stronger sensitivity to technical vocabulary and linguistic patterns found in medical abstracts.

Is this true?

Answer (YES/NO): NO